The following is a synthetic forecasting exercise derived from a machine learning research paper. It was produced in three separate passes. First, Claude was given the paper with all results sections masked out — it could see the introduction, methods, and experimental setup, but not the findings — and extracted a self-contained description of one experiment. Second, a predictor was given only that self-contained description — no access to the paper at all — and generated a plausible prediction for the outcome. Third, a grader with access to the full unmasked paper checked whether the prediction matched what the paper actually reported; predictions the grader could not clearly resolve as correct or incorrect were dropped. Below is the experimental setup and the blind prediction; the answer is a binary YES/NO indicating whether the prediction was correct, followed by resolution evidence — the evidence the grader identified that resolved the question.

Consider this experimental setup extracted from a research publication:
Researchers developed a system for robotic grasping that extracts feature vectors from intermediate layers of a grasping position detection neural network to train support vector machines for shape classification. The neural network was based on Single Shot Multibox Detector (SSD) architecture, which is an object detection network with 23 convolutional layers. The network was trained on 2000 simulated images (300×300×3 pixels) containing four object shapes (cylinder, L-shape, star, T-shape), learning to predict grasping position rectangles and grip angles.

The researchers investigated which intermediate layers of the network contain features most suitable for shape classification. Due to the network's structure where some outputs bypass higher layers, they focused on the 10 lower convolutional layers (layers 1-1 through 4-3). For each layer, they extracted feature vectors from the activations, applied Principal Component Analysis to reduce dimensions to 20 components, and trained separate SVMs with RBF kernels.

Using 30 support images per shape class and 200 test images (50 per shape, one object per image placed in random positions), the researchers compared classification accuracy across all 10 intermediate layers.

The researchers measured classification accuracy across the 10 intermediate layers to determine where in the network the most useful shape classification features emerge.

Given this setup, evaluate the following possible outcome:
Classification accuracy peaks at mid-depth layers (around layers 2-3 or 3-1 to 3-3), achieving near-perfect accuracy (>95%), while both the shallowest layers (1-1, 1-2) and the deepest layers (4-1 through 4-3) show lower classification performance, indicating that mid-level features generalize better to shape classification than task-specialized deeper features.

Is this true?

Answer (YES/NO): NO